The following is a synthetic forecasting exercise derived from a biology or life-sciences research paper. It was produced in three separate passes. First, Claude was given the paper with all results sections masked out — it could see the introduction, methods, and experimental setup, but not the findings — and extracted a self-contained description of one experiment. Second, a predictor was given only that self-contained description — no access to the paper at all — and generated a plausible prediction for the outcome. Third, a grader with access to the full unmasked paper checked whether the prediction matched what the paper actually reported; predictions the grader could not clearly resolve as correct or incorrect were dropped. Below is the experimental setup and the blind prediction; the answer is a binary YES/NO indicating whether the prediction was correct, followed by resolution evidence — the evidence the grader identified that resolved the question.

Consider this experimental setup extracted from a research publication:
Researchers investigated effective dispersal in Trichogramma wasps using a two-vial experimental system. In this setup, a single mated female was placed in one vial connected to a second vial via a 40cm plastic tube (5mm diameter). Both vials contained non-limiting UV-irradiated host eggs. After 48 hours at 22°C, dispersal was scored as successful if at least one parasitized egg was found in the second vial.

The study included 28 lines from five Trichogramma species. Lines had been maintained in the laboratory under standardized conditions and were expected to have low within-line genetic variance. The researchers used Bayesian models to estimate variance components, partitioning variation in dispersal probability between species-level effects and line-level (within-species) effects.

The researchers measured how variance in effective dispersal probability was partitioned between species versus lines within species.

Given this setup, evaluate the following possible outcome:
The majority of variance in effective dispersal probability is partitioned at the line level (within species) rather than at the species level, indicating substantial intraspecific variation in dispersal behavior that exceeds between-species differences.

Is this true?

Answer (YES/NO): NO